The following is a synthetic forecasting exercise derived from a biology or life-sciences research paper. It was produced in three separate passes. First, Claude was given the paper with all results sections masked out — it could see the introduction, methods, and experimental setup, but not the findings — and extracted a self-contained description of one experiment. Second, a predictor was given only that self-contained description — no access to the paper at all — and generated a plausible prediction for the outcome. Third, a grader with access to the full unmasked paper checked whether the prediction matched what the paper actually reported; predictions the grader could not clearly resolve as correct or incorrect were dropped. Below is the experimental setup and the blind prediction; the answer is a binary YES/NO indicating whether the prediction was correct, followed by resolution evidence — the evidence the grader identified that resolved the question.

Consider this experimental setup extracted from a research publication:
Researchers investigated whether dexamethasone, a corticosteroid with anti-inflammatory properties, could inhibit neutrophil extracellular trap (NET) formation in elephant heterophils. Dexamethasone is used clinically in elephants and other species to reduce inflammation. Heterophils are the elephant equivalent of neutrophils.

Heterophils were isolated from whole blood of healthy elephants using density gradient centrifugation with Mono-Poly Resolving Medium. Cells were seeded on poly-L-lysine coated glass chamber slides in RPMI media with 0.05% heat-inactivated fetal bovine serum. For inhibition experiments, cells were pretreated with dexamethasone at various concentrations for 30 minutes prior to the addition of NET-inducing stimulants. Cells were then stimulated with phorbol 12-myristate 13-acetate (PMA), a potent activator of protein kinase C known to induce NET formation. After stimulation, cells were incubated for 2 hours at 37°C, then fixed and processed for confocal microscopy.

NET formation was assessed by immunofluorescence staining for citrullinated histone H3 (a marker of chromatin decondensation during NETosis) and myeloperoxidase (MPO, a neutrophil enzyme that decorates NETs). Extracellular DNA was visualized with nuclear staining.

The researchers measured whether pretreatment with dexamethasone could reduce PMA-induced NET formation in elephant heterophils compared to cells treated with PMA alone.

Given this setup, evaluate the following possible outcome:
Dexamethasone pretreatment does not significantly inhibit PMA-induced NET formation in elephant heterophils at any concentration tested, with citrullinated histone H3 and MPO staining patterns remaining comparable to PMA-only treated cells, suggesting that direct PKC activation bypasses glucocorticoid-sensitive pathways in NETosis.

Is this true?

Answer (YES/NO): NO